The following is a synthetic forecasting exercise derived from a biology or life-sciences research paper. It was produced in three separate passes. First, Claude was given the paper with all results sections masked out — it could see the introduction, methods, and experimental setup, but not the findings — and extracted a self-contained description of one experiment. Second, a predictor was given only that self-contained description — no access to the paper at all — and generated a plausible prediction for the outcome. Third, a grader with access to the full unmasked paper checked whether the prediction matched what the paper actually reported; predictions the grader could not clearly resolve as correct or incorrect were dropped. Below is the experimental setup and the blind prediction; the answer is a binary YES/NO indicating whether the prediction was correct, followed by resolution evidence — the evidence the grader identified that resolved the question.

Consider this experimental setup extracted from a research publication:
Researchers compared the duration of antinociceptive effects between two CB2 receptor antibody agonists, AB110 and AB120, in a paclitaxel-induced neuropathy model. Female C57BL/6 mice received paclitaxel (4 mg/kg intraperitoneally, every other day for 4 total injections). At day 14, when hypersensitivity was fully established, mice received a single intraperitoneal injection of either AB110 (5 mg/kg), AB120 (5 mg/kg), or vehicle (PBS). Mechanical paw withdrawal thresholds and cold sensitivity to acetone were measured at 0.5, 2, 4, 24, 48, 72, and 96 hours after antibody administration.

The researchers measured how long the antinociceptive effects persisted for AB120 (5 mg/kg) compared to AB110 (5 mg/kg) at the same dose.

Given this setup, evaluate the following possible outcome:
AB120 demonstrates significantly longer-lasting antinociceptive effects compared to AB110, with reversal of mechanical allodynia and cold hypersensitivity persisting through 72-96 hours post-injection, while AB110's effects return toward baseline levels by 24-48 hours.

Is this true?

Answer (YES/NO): NO